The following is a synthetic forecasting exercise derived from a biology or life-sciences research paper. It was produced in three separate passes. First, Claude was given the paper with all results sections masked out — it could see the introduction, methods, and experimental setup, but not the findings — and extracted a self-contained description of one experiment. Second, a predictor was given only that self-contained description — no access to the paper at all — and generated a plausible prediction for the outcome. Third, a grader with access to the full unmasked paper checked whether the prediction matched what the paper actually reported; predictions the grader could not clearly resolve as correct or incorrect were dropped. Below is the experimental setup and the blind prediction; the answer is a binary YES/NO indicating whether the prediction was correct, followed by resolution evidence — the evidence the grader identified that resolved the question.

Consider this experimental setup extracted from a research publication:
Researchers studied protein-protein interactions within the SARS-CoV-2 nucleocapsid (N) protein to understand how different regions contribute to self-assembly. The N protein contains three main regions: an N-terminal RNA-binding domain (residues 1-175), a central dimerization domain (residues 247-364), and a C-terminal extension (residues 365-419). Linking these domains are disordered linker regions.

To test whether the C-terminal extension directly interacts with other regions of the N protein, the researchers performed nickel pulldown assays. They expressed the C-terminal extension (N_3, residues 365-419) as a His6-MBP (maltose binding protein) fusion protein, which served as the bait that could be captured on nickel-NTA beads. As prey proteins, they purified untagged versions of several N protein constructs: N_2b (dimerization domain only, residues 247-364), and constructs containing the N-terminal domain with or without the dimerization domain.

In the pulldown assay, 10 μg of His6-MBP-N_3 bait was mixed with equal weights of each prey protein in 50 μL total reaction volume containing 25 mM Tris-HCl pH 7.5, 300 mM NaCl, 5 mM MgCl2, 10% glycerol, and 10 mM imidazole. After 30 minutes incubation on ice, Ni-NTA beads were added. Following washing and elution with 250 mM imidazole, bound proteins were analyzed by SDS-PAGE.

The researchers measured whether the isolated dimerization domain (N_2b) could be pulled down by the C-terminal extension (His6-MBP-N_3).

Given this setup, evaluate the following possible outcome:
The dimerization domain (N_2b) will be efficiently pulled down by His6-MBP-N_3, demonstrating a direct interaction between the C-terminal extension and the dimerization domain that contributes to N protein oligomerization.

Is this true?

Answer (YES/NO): NO